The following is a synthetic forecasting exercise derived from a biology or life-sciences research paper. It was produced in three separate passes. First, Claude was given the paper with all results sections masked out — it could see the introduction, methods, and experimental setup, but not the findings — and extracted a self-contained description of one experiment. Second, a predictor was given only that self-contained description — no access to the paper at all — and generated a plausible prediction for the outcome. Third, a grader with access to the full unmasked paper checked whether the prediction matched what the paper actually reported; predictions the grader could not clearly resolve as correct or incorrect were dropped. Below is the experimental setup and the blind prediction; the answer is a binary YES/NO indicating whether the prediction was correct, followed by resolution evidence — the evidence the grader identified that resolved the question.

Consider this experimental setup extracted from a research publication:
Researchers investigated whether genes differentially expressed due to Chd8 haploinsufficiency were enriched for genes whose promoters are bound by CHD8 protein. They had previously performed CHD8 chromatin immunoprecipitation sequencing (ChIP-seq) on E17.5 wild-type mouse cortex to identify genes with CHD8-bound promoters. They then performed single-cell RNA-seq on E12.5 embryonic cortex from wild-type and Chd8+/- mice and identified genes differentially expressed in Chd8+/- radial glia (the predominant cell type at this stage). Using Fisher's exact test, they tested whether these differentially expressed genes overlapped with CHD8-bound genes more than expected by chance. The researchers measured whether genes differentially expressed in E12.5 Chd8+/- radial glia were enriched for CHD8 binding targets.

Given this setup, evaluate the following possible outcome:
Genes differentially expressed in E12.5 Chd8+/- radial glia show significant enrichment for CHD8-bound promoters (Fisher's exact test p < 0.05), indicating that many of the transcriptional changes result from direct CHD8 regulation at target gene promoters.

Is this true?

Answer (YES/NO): YES